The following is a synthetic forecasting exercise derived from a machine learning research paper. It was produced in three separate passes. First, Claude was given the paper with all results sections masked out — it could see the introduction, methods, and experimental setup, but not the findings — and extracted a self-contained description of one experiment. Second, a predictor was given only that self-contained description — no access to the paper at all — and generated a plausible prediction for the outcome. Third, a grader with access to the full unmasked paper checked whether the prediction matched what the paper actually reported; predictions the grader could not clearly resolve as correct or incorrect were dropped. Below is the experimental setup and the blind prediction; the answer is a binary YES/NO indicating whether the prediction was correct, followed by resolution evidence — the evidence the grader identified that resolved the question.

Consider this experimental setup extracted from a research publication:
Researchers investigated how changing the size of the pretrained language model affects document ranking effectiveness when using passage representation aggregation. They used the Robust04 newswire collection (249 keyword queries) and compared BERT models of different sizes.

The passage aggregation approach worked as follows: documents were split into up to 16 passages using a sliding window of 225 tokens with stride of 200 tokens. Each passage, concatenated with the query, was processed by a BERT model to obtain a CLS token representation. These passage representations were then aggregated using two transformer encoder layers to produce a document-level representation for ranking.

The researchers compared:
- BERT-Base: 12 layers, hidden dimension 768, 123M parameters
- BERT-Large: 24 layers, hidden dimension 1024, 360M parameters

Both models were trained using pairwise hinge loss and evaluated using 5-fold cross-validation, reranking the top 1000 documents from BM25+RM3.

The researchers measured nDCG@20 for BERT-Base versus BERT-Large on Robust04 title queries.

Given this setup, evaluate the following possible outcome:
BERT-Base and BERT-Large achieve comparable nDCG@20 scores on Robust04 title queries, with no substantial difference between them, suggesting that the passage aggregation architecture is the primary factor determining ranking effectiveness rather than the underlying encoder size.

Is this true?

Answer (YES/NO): YES